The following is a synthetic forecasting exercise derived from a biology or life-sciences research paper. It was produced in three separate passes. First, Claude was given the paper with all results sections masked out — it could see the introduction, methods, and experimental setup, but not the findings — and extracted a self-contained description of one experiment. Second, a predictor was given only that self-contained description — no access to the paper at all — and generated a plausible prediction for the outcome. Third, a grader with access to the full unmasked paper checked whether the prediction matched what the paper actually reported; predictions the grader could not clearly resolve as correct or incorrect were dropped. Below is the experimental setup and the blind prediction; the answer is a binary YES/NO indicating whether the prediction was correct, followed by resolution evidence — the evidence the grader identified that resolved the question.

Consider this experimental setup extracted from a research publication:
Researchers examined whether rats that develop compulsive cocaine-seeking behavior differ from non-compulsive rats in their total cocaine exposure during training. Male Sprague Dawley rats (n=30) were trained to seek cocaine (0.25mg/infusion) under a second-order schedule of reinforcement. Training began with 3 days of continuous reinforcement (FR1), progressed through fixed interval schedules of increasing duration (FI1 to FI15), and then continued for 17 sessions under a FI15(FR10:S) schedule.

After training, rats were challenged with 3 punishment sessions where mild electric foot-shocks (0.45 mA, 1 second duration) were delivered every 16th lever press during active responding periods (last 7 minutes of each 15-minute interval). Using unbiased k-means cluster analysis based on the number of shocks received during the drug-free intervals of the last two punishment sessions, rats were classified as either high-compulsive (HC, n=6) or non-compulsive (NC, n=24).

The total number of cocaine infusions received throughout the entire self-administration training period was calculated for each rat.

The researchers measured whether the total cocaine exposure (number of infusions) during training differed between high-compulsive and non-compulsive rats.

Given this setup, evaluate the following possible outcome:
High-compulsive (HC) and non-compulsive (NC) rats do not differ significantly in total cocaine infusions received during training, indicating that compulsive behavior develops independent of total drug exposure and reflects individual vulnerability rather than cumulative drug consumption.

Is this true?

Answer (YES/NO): YES